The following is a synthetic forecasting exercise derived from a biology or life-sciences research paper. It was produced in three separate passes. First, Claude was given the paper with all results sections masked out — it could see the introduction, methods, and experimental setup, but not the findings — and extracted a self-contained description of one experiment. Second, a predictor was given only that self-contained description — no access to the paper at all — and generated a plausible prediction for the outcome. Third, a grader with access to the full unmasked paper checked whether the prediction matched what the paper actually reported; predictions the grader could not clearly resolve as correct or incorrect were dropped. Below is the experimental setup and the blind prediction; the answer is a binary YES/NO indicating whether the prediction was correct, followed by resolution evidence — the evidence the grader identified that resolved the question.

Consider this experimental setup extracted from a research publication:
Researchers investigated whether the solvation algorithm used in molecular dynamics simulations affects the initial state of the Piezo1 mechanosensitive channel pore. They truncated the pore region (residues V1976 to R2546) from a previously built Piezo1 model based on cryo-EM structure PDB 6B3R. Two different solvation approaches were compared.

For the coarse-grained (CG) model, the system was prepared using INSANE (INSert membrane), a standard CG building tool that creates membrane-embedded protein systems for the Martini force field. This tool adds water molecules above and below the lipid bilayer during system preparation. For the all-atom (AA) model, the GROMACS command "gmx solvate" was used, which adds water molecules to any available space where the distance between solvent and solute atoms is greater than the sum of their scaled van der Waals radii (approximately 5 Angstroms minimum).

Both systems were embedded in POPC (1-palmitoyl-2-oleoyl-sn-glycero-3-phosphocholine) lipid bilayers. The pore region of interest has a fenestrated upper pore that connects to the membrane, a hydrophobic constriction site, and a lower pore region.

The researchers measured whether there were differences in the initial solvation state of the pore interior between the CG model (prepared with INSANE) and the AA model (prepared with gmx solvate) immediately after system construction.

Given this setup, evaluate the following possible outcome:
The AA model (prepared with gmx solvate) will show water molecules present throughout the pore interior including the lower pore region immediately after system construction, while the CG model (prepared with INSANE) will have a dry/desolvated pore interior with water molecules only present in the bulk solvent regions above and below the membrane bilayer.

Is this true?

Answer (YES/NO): YES